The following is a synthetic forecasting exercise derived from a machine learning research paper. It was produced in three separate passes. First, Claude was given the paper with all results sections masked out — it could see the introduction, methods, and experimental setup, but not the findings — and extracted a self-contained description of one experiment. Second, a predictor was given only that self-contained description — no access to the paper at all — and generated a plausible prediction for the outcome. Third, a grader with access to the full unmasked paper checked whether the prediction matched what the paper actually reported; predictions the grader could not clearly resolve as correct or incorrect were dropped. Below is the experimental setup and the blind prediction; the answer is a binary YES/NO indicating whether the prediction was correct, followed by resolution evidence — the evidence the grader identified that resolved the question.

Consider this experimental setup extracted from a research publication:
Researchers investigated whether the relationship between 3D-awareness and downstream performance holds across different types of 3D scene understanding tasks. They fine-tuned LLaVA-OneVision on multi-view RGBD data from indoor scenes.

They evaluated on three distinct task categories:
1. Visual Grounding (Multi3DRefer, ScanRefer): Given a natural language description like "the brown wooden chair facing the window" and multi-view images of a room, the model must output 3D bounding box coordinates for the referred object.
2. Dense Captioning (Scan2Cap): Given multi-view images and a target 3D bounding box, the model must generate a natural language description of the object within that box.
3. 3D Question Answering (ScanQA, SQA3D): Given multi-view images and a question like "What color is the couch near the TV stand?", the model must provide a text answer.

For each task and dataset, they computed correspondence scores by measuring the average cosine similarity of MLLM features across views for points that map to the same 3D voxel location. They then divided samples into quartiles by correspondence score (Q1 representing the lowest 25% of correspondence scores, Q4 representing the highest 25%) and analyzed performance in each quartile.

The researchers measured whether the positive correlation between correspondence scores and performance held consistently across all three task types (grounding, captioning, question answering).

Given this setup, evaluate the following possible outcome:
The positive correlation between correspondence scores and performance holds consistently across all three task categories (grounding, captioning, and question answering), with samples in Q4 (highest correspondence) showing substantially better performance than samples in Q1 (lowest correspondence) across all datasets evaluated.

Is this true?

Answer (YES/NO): YES